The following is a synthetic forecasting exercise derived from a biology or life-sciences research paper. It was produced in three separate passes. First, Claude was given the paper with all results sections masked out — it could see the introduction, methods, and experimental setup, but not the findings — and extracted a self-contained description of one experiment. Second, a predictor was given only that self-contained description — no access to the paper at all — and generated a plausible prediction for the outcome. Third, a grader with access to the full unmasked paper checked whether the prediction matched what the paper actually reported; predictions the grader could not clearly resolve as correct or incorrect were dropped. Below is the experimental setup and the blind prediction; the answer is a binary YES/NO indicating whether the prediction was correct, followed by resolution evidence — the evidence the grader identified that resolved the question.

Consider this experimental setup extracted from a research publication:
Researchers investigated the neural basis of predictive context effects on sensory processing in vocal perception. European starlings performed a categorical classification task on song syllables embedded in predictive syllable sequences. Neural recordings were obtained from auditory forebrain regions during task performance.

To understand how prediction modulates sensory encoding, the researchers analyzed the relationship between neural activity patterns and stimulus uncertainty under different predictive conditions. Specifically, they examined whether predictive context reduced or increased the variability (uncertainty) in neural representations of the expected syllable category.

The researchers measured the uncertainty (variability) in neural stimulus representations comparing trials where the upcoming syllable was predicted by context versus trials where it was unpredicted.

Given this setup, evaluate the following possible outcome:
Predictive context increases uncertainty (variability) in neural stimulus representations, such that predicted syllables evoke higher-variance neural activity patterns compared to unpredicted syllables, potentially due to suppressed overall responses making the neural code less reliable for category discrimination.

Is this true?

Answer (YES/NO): NO